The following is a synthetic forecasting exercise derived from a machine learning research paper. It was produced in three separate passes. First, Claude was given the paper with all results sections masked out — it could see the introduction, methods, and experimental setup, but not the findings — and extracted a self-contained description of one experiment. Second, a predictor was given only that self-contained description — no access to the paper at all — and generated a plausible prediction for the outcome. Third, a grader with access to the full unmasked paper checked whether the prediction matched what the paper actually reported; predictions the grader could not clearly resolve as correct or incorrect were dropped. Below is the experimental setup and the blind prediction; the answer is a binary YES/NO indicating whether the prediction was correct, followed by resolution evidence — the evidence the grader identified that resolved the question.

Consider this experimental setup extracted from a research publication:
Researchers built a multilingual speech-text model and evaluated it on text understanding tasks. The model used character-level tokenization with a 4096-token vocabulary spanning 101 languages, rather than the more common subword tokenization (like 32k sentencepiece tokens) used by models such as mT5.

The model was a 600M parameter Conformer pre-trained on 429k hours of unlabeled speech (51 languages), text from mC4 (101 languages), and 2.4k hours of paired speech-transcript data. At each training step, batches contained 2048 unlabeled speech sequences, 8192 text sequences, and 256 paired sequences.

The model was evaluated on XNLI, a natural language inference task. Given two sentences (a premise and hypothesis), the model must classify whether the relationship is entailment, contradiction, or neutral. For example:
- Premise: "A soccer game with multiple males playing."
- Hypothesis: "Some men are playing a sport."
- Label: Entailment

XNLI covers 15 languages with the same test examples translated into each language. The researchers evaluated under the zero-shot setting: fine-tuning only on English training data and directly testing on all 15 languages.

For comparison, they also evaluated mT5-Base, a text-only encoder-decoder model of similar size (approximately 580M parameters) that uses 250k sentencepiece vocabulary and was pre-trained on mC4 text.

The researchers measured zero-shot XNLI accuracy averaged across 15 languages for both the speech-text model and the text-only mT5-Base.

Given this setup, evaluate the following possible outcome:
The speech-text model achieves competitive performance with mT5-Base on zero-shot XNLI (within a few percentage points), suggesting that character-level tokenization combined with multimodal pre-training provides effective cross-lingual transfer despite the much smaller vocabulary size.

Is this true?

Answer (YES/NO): NO